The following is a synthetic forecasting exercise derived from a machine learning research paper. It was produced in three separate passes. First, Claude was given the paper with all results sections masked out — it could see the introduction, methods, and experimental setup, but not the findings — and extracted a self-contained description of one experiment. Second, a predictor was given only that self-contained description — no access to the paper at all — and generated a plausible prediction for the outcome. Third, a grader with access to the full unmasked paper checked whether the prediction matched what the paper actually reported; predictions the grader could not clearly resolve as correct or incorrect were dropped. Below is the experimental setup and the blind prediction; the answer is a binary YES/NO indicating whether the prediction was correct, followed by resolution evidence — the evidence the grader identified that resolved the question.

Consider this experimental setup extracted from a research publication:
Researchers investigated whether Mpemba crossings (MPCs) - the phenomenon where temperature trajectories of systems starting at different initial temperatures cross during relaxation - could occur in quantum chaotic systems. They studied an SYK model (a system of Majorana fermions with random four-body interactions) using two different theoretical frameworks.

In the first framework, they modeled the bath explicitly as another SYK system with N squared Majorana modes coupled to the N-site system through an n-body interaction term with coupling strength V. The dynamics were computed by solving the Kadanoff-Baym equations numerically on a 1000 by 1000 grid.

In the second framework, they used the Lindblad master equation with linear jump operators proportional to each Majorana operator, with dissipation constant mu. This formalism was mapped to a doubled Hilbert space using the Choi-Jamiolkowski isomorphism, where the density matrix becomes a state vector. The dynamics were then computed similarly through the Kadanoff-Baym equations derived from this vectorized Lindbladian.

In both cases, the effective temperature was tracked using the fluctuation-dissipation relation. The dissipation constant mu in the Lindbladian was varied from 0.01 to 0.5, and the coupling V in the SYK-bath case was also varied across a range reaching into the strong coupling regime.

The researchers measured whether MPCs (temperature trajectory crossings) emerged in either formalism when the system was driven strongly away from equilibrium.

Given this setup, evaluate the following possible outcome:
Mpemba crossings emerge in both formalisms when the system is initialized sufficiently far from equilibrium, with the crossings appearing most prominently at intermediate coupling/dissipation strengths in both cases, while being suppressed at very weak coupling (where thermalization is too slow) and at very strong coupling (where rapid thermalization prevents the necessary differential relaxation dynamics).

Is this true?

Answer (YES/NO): NO